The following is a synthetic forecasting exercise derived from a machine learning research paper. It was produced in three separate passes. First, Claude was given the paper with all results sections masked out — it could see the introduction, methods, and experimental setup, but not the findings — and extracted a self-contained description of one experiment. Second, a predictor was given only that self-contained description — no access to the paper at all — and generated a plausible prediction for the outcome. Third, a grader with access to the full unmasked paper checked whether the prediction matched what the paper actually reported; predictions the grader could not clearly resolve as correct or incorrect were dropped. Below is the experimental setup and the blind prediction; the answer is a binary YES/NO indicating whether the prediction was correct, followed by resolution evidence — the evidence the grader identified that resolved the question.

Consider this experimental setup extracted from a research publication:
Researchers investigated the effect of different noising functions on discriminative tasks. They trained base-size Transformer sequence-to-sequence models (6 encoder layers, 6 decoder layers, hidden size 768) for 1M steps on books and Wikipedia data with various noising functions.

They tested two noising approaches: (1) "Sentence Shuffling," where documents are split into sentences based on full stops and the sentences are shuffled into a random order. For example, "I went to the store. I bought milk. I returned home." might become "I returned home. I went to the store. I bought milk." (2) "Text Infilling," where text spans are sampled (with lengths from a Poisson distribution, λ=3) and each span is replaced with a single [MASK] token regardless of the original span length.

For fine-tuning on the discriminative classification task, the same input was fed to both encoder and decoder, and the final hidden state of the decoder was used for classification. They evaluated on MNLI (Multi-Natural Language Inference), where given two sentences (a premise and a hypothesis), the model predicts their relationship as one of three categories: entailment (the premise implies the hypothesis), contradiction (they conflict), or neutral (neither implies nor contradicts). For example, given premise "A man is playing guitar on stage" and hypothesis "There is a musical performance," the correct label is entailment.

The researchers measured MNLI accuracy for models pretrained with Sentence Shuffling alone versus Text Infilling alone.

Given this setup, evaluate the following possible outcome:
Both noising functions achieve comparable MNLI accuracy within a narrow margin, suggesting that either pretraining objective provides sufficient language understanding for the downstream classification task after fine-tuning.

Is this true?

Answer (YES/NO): NO